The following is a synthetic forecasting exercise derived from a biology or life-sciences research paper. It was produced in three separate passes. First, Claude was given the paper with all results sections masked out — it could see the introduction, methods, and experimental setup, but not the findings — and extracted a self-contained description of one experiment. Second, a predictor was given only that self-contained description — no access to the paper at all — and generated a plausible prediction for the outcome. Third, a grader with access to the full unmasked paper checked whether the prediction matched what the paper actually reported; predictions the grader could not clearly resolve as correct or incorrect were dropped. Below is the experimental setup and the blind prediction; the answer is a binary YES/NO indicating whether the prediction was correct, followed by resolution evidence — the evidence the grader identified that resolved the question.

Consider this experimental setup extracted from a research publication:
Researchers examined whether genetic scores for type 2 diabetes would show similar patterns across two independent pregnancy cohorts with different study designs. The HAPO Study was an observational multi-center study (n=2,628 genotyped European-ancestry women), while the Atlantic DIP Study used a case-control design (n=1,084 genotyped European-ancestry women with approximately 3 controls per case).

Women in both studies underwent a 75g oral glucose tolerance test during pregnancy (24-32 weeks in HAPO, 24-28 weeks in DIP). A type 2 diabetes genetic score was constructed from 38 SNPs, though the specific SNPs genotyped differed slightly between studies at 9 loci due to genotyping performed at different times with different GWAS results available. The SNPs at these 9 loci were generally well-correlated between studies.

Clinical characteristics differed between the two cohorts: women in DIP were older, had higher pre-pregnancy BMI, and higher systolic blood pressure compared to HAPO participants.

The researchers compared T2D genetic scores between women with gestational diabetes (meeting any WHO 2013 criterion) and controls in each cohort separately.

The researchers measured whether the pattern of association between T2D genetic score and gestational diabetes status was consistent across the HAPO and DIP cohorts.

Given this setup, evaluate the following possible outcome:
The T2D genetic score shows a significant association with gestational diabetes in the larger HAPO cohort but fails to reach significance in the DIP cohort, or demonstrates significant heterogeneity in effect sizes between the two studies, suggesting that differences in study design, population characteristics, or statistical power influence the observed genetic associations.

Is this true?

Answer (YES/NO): NO